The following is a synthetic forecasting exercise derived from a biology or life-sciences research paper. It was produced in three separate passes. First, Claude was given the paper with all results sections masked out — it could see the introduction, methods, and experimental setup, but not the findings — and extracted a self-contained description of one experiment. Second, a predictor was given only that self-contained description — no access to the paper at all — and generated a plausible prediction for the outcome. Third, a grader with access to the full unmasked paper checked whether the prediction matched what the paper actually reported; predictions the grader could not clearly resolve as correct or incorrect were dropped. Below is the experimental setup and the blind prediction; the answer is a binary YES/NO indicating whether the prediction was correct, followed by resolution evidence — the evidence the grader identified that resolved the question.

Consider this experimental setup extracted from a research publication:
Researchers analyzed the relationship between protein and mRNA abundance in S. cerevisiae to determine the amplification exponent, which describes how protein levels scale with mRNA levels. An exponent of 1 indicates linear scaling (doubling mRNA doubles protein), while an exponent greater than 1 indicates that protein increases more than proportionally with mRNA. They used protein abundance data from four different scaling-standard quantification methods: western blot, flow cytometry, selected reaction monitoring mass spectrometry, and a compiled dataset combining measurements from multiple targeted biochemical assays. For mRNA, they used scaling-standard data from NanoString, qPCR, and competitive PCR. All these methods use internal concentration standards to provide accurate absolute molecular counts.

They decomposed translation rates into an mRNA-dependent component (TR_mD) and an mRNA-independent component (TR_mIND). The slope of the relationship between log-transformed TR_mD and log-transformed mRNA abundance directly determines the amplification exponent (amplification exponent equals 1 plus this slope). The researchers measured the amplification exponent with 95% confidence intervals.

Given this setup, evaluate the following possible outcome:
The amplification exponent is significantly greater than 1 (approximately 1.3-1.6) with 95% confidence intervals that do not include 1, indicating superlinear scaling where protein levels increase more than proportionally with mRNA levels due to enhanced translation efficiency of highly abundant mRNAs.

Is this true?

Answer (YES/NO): NO